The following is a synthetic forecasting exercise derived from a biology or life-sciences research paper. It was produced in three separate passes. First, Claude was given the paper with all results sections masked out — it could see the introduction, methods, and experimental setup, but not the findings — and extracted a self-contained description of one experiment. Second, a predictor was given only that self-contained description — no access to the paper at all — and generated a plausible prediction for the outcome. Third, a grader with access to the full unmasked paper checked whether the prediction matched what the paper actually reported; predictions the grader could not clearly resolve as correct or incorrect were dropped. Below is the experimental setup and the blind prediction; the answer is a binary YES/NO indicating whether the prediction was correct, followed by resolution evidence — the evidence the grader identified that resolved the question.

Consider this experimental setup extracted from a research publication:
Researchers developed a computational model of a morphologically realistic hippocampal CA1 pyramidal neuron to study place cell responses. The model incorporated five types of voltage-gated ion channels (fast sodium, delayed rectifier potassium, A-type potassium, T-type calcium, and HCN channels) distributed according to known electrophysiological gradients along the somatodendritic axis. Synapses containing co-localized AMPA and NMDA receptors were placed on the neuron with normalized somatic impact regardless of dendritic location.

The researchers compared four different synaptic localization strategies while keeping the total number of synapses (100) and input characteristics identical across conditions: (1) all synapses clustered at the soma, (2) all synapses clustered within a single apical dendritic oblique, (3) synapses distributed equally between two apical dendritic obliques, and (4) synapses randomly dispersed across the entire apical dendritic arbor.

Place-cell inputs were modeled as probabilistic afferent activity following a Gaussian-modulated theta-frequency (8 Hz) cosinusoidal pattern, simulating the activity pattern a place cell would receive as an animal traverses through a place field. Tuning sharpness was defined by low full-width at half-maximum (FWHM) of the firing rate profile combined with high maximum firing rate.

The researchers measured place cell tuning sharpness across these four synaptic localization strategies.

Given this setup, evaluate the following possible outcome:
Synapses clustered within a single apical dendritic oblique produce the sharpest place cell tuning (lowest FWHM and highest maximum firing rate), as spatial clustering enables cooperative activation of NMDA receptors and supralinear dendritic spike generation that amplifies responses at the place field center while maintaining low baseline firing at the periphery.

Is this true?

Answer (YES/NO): NO